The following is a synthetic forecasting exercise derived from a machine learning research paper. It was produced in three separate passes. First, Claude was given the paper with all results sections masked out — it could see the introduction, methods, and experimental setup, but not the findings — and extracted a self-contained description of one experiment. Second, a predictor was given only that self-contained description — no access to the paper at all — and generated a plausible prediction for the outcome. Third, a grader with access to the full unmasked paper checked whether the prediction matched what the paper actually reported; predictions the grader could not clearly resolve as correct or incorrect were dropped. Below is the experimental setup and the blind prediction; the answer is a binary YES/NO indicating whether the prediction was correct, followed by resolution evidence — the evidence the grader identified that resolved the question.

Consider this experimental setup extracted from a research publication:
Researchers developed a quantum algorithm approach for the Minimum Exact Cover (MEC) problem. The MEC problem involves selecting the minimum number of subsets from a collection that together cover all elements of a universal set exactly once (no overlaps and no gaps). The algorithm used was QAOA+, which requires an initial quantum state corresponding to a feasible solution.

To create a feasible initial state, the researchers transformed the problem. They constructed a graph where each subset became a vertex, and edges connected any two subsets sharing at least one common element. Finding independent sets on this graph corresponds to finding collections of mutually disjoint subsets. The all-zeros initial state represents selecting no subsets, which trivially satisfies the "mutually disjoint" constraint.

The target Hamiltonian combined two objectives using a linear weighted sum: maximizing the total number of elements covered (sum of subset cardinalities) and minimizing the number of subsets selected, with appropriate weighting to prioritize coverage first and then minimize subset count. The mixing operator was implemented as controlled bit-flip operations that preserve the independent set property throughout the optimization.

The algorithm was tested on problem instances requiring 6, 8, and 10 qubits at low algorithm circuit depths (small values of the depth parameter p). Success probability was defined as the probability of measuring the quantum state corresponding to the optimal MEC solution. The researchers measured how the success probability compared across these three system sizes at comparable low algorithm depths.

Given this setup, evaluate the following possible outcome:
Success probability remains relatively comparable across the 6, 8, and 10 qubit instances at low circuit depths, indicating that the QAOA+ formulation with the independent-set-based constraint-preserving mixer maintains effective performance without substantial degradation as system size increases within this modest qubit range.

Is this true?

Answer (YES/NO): NO